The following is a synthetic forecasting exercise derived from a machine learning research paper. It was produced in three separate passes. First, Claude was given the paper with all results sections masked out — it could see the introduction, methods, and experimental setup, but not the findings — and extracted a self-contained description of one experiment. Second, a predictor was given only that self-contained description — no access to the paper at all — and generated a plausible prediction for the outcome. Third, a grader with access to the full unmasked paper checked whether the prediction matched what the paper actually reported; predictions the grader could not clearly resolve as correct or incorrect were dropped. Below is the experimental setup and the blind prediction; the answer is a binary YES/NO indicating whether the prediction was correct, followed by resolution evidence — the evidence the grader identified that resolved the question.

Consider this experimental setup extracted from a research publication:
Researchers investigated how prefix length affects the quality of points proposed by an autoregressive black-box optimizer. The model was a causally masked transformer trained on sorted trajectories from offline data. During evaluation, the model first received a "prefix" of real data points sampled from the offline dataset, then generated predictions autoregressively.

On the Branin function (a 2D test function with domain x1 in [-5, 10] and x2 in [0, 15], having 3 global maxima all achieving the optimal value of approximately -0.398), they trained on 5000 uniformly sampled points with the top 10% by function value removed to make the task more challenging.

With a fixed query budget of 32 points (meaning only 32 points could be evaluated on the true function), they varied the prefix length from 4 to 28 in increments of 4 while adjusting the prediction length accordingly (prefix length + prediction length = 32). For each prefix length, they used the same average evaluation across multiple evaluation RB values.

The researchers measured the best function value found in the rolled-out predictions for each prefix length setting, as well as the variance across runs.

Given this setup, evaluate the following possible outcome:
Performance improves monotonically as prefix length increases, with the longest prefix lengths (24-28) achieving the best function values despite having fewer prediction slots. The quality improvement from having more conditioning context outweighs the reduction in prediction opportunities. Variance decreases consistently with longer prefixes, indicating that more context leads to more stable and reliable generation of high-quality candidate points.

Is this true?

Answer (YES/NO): YES